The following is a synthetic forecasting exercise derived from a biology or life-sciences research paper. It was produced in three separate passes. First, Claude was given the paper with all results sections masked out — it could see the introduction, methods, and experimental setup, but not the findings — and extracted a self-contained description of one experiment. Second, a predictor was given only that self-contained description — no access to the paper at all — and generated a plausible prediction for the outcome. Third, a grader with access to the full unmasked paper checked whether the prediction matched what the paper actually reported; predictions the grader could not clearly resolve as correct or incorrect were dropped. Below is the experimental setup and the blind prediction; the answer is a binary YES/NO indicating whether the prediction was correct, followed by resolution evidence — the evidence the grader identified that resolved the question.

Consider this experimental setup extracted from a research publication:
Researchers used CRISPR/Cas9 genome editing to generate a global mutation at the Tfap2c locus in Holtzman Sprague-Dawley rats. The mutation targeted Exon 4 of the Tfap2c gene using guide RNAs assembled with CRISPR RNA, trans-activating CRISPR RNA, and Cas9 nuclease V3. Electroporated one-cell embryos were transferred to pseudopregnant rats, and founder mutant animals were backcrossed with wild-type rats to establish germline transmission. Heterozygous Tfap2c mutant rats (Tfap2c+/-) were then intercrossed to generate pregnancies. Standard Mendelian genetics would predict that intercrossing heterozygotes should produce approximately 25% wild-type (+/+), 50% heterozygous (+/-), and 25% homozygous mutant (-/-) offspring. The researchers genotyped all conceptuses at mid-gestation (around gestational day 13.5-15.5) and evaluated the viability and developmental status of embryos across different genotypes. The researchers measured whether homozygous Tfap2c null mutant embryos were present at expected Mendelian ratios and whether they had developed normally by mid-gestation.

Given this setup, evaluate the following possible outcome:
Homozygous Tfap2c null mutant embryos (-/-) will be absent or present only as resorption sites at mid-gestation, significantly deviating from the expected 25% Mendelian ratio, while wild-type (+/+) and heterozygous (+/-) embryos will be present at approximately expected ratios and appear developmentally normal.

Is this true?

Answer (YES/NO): NO